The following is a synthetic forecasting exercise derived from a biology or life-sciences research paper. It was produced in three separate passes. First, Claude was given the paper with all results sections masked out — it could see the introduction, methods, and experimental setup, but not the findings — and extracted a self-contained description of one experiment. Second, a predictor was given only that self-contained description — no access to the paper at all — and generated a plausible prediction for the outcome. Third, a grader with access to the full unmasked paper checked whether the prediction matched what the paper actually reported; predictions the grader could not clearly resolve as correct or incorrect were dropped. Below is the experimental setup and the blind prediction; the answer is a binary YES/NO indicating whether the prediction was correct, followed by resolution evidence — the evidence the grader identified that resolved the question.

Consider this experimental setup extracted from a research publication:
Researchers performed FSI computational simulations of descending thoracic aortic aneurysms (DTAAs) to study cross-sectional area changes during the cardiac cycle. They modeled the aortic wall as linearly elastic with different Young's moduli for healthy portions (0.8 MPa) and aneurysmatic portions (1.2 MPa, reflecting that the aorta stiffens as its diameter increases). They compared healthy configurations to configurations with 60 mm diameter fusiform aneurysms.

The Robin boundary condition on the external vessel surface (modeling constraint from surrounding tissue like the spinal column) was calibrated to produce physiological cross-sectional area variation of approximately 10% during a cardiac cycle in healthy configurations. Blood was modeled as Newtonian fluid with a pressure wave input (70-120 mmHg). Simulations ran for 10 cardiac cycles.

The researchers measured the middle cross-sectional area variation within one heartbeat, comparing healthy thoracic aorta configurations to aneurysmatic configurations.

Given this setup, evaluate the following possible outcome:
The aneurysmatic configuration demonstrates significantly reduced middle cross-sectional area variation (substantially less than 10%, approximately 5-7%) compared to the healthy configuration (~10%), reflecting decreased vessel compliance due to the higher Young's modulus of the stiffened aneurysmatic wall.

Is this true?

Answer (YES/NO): YES